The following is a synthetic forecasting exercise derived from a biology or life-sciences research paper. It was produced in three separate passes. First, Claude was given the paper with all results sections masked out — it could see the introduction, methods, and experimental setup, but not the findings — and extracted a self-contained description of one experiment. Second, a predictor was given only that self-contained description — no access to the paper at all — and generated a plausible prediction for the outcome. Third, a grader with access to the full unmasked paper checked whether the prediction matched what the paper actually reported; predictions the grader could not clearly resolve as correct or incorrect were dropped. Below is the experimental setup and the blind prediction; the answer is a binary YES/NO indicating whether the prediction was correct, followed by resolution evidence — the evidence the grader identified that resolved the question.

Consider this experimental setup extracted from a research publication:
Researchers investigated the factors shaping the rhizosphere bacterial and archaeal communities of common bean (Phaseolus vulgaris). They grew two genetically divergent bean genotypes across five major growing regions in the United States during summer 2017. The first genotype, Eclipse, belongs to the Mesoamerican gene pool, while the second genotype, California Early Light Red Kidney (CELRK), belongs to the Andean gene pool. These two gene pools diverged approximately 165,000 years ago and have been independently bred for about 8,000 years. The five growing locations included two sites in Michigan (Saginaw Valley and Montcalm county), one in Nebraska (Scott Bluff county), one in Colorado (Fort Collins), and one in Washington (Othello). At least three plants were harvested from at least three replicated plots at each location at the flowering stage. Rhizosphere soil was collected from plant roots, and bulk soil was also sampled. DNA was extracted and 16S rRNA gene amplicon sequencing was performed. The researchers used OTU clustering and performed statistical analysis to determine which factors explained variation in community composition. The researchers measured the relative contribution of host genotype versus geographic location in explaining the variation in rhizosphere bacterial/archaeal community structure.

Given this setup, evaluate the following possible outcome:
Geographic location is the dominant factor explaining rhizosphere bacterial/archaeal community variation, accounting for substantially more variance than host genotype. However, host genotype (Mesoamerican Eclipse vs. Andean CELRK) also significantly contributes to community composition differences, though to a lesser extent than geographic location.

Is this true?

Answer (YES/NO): NO